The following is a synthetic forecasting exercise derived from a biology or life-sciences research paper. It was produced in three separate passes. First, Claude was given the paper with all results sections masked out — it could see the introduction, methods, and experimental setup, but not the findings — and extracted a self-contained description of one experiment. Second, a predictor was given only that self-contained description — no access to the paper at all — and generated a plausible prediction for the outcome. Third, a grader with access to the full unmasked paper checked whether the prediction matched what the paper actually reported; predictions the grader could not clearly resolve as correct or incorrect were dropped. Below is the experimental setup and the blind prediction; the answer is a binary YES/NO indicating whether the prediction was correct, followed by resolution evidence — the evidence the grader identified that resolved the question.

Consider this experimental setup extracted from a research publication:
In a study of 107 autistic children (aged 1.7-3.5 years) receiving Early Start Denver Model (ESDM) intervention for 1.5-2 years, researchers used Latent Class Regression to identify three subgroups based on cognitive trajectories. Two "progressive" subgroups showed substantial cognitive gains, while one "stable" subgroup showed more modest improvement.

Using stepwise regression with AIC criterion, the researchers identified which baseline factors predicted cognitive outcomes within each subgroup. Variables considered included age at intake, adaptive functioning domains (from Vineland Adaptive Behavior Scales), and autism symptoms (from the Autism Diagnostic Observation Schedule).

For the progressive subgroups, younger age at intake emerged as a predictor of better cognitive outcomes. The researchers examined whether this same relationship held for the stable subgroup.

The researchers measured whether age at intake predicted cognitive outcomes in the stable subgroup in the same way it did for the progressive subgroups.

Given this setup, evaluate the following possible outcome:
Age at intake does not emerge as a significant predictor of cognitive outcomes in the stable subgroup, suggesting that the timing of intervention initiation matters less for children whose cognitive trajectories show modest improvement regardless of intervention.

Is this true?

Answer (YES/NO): NO